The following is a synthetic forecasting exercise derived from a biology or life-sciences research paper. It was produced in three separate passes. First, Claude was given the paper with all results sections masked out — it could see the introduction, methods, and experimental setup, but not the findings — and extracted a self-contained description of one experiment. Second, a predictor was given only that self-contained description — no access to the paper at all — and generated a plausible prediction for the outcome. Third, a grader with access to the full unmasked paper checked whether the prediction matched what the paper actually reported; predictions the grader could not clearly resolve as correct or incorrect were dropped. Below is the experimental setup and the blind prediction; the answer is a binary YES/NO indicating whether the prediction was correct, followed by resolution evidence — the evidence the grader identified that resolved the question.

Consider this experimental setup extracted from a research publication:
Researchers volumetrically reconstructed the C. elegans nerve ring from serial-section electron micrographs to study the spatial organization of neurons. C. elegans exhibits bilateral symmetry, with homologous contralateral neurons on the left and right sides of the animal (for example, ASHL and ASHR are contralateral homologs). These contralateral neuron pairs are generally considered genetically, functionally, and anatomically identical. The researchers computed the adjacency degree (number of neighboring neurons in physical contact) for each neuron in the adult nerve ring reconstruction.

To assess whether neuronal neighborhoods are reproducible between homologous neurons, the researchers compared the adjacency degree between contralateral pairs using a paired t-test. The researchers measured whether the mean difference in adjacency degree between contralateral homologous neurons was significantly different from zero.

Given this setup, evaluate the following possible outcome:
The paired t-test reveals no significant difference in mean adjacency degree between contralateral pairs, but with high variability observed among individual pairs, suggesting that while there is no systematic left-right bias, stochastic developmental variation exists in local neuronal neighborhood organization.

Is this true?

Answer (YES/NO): NO